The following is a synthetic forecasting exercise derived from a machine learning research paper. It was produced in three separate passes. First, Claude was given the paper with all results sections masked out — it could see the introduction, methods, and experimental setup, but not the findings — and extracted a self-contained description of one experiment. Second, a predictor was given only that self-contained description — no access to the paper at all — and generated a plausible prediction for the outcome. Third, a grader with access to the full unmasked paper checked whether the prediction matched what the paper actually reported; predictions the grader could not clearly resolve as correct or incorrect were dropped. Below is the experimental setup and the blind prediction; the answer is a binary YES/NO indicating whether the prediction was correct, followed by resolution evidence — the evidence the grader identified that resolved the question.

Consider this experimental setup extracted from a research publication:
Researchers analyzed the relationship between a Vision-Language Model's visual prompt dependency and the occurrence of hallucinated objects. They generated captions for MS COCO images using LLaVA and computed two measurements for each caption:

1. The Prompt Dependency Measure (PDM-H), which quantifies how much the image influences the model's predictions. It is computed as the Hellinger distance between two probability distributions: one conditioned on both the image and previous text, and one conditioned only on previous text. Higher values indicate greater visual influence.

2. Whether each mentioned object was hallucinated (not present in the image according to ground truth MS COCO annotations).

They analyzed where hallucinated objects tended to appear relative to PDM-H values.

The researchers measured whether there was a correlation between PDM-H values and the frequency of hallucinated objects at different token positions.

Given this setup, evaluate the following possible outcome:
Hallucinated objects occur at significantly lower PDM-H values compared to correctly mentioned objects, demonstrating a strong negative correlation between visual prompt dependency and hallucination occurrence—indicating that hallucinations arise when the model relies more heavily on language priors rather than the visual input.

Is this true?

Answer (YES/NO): YES